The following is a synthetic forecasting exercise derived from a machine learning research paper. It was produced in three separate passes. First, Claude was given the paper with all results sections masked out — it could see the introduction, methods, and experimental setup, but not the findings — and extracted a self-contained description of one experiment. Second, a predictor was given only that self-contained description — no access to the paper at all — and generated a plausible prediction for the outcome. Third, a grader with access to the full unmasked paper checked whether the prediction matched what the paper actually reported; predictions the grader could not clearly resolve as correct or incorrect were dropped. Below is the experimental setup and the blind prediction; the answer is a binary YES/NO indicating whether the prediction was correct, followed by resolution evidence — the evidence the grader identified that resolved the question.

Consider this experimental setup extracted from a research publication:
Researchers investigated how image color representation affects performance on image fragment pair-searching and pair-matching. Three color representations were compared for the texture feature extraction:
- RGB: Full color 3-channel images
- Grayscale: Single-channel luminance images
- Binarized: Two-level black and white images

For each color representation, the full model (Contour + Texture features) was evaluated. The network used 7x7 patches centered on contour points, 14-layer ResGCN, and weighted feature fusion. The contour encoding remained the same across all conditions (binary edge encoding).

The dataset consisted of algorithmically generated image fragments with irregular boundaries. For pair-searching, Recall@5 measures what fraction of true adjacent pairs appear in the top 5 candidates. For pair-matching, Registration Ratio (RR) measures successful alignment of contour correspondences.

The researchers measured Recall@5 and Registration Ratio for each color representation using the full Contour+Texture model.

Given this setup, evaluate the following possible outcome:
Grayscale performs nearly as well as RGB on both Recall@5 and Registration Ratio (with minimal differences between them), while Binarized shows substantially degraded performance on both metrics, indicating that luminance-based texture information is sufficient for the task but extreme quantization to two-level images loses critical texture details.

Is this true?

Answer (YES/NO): NO